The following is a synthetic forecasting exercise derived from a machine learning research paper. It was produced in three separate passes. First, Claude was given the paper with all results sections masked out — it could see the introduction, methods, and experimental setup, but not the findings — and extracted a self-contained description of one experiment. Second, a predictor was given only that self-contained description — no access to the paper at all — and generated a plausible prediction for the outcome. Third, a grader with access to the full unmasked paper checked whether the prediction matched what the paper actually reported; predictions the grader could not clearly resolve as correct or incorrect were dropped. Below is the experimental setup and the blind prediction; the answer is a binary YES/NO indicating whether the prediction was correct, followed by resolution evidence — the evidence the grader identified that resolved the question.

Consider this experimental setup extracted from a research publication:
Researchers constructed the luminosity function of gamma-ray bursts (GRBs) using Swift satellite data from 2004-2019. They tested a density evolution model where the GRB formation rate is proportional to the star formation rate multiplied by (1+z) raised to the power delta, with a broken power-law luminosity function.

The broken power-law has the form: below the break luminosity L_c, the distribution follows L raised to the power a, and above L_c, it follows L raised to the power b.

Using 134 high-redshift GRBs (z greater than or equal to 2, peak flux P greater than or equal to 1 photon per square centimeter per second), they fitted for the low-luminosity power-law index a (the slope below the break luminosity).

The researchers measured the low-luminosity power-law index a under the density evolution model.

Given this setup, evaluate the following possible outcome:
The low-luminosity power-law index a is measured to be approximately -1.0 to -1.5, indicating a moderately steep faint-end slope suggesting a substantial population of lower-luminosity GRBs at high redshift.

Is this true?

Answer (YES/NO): NO